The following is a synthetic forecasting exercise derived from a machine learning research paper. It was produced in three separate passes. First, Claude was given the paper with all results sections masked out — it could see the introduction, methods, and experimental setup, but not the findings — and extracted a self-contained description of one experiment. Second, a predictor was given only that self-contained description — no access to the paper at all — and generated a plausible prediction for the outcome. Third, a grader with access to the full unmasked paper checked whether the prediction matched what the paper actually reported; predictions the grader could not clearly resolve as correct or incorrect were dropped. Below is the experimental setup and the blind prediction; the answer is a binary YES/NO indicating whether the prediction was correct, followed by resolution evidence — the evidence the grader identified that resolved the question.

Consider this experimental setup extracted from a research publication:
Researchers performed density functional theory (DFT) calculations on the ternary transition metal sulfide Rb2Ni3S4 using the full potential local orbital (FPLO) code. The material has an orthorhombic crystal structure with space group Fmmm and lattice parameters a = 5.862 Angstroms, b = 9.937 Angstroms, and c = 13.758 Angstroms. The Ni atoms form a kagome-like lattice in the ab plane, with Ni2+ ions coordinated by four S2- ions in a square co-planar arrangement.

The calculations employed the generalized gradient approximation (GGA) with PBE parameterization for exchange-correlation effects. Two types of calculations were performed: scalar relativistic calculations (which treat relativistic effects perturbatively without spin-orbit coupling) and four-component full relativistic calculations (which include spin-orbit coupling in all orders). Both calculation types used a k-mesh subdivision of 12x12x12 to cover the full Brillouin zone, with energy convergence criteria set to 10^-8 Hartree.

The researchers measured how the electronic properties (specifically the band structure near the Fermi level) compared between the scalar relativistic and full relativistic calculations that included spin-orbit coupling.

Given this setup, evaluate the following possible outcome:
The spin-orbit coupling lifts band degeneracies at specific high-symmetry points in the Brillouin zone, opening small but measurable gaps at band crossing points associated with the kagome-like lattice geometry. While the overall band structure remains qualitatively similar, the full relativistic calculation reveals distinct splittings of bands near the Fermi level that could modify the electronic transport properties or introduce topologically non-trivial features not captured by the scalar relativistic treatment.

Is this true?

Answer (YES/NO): NO